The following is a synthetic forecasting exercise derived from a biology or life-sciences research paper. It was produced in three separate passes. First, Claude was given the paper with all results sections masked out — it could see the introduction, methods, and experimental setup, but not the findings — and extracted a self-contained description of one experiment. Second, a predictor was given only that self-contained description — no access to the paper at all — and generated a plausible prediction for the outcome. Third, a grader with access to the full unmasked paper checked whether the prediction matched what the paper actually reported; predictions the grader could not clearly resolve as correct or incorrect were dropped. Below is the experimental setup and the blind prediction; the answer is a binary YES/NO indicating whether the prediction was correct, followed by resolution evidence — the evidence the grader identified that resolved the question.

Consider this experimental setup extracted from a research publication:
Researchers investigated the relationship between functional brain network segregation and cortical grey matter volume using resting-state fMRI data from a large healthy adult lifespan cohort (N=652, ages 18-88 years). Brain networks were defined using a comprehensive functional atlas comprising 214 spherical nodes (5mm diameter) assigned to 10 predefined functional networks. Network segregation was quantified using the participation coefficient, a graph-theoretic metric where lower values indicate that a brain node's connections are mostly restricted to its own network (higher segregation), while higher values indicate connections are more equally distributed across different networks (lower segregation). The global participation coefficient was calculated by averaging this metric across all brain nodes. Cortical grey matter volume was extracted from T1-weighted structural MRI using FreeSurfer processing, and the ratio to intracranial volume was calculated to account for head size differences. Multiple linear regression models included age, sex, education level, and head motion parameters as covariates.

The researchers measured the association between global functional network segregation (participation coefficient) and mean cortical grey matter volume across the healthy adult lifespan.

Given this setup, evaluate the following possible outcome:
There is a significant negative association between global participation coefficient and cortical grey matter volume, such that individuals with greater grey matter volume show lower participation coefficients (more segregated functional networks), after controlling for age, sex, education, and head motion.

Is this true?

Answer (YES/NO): YES